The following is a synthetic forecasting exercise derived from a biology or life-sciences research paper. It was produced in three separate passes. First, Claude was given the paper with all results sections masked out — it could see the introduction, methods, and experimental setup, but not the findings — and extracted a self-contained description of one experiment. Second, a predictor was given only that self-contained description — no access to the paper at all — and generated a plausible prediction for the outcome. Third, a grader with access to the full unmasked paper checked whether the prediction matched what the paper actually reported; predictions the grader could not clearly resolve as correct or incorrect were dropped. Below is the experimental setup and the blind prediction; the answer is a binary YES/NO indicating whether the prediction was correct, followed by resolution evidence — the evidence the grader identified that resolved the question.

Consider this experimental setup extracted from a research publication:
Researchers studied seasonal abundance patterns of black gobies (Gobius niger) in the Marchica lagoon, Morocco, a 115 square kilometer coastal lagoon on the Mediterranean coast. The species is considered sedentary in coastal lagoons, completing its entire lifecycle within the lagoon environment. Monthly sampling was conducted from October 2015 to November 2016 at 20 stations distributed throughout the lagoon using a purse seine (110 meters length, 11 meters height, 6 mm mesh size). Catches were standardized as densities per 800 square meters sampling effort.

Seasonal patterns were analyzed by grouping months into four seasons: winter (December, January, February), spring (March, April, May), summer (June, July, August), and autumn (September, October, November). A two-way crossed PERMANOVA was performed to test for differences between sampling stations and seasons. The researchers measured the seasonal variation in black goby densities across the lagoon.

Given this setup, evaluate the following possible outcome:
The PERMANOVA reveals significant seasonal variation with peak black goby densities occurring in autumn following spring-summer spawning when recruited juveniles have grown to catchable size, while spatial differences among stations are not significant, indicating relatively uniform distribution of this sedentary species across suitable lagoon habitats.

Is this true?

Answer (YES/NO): NO